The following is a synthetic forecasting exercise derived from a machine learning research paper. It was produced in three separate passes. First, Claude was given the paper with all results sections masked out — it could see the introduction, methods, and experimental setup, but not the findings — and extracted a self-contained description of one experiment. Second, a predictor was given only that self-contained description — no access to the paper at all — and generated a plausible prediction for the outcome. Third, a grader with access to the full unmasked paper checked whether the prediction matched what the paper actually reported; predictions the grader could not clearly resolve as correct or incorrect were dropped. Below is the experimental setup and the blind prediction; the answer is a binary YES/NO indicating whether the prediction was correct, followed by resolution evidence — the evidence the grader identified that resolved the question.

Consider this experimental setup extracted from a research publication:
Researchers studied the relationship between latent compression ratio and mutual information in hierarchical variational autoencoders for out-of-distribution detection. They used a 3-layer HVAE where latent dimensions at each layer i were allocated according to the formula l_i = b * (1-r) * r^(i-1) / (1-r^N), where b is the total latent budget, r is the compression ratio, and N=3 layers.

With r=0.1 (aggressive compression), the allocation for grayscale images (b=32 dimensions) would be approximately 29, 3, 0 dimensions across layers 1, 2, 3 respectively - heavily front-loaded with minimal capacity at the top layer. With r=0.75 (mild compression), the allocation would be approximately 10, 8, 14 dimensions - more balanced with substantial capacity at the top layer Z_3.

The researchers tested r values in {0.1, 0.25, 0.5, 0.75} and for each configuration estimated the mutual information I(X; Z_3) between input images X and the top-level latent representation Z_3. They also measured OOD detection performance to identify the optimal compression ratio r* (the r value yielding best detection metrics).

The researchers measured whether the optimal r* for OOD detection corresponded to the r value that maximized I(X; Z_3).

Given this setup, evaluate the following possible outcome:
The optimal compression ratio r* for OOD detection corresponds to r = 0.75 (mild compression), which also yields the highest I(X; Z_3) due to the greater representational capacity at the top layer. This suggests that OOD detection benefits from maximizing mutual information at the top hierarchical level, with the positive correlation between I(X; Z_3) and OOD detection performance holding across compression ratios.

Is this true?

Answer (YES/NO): NO